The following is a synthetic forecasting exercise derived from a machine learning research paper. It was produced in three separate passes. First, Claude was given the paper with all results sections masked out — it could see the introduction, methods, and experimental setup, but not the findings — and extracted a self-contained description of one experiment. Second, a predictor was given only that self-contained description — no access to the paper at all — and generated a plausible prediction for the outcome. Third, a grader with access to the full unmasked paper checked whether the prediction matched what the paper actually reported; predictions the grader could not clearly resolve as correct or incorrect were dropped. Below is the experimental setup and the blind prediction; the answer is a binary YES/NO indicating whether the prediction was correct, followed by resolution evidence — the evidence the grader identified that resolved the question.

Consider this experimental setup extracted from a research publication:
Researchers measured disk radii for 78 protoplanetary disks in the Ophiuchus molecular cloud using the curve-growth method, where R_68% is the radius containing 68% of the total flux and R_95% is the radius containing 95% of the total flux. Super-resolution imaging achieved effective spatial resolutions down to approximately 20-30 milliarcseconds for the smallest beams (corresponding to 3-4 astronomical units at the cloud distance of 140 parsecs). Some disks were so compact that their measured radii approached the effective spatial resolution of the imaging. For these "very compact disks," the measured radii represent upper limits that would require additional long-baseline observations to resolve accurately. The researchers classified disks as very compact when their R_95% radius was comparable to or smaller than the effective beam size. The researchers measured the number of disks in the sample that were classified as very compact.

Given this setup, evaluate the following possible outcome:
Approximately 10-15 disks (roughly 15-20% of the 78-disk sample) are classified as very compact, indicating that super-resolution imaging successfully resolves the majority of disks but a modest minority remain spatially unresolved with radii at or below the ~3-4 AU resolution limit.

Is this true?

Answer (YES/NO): NO